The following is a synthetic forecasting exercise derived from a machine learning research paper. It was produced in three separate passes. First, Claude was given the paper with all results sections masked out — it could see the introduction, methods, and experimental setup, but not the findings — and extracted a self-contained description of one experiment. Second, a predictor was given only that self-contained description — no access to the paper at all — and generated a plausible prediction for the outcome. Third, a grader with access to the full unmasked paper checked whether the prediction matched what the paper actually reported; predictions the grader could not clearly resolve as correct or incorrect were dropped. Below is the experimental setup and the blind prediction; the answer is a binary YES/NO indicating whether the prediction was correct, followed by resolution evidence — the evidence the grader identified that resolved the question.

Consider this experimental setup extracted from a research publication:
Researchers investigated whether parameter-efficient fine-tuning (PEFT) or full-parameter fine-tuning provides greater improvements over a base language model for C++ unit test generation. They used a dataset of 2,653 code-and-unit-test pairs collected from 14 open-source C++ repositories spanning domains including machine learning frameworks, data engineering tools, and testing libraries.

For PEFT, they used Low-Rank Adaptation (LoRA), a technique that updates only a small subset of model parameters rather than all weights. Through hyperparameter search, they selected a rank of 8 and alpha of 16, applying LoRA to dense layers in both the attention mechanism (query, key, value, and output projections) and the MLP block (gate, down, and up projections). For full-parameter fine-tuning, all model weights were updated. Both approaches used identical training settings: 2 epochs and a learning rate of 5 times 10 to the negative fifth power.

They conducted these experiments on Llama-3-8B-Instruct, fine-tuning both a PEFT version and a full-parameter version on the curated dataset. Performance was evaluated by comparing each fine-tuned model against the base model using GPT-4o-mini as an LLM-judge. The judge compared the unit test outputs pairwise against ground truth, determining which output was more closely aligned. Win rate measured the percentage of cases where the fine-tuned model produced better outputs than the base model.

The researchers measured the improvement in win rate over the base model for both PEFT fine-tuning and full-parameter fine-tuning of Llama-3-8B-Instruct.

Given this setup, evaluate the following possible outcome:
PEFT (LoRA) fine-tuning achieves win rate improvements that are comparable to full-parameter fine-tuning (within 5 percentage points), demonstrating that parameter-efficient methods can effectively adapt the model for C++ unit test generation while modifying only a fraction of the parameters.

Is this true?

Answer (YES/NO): NO